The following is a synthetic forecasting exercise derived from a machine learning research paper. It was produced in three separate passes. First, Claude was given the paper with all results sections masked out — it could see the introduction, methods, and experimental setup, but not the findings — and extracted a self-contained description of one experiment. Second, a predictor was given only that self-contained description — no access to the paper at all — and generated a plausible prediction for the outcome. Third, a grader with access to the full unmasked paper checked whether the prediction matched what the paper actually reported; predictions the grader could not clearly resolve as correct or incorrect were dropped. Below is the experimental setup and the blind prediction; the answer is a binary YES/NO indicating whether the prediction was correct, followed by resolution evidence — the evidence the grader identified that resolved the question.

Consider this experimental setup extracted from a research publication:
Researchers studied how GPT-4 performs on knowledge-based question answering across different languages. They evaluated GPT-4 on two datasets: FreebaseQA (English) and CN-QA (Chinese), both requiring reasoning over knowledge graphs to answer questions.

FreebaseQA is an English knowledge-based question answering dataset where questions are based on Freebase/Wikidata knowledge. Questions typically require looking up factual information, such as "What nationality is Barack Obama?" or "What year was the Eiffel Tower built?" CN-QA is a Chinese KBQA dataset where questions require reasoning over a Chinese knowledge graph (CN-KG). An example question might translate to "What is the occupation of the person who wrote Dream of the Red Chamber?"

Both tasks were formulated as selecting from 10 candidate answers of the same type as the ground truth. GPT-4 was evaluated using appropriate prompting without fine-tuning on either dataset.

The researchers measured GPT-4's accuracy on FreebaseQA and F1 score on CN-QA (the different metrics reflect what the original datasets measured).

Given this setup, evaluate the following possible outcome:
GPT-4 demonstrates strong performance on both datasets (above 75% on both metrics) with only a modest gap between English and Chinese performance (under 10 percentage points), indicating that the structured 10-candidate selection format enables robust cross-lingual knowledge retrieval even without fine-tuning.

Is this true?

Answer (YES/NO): NO